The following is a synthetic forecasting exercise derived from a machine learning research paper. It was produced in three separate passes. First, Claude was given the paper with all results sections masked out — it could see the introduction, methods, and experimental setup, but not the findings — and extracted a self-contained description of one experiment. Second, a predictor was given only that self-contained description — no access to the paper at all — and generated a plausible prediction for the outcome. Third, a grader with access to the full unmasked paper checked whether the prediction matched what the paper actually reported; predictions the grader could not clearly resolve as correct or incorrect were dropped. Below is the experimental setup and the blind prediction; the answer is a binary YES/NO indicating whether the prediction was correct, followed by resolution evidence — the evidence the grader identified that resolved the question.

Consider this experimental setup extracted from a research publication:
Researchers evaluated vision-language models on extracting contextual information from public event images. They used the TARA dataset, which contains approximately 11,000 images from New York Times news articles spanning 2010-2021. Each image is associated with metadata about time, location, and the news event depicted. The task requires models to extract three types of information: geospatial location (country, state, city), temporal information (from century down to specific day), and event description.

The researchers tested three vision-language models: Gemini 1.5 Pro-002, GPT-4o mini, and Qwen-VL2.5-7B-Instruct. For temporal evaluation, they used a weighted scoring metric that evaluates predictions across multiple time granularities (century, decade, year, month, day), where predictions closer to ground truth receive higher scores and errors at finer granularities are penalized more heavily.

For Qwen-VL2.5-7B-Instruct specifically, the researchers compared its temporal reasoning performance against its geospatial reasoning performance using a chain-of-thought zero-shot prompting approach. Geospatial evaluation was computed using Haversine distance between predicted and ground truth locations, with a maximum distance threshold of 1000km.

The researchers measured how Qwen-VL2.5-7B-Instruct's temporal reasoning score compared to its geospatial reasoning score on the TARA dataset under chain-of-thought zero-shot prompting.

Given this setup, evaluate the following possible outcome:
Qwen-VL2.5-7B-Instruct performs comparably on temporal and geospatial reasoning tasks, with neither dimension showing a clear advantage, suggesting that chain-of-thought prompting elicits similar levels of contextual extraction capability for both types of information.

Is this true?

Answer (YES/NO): NO